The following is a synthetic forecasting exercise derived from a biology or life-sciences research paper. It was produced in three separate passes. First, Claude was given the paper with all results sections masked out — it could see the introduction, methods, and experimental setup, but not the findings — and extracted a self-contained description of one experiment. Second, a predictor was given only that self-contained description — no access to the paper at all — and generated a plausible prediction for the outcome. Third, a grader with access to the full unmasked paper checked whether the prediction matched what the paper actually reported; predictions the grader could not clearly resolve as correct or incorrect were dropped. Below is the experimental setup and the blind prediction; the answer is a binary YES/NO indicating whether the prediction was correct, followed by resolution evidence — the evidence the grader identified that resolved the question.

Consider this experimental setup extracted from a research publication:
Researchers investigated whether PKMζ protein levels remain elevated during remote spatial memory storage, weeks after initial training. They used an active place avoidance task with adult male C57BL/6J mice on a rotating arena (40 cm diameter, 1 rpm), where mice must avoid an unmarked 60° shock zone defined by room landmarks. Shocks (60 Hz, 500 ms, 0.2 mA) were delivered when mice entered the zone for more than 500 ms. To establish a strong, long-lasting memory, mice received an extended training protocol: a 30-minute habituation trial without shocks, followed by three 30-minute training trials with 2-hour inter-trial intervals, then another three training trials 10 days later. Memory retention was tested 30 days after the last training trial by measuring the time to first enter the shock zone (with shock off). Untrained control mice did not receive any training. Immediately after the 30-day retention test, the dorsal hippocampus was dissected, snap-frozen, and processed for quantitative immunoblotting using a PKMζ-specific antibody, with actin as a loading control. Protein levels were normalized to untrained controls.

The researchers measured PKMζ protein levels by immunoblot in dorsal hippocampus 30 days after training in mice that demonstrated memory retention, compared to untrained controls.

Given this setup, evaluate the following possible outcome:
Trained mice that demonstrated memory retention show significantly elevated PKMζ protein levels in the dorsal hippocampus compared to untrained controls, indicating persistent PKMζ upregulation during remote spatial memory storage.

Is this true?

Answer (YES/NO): YES